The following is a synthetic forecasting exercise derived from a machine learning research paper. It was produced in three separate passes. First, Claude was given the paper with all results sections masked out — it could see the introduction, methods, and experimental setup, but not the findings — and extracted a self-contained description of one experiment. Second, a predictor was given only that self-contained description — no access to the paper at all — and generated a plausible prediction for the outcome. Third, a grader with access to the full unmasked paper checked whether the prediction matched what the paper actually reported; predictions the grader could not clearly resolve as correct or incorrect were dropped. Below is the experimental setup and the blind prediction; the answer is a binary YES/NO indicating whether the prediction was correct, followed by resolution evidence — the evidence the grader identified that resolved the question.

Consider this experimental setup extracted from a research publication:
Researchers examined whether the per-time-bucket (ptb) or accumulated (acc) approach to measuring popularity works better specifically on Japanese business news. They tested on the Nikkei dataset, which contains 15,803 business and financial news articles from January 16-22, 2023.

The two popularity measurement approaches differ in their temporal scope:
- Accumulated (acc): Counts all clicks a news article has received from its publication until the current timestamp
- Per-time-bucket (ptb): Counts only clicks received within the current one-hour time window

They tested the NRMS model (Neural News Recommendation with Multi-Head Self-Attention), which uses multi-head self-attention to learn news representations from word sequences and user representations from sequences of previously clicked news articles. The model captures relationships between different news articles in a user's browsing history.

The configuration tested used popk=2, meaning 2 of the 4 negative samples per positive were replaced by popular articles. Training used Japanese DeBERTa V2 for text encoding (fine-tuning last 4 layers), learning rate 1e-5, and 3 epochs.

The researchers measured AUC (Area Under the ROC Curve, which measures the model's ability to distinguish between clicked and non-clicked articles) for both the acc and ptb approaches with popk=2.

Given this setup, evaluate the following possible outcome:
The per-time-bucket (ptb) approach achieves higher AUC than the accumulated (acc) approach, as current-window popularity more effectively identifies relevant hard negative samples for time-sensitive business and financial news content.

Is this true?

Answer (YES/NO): YES